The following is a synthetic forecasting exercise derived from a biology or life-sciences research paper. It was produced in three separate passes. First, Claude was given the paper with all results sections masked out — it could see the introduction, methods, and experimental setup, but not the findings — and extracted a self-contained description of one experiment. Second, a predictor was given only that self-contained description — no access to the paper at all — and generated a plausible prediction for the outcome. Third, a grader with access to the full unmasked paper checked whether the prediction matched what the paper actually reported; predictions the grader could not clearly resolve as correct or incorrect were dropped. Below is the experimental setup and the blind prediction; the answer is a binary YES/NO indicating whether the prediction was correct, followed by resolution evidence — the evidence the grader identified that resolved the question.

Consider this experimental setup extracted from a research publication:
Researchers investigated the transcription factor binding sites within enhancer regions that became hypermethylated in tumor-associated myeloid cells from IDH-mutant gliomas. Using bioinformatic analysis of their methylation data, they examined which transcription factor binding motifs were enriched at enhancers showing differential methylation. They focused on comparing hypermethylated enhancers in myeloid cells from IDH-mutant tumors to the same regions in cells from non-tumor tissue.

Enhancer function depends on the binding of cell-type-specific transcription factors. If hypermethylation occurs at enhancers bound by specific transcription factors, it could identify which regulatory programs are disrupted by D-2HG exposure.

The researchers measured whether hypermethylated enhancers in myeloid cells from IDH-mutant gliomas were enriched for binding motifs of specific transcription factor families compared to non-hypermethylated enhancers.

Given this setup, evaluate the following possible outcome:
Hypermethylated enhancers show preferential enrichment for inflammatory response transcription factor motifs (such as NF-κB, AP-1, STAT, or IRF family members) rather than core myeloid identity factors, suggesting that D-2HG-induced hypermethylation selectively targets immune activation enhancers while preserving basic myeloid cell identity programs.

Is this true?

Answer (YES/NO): NO